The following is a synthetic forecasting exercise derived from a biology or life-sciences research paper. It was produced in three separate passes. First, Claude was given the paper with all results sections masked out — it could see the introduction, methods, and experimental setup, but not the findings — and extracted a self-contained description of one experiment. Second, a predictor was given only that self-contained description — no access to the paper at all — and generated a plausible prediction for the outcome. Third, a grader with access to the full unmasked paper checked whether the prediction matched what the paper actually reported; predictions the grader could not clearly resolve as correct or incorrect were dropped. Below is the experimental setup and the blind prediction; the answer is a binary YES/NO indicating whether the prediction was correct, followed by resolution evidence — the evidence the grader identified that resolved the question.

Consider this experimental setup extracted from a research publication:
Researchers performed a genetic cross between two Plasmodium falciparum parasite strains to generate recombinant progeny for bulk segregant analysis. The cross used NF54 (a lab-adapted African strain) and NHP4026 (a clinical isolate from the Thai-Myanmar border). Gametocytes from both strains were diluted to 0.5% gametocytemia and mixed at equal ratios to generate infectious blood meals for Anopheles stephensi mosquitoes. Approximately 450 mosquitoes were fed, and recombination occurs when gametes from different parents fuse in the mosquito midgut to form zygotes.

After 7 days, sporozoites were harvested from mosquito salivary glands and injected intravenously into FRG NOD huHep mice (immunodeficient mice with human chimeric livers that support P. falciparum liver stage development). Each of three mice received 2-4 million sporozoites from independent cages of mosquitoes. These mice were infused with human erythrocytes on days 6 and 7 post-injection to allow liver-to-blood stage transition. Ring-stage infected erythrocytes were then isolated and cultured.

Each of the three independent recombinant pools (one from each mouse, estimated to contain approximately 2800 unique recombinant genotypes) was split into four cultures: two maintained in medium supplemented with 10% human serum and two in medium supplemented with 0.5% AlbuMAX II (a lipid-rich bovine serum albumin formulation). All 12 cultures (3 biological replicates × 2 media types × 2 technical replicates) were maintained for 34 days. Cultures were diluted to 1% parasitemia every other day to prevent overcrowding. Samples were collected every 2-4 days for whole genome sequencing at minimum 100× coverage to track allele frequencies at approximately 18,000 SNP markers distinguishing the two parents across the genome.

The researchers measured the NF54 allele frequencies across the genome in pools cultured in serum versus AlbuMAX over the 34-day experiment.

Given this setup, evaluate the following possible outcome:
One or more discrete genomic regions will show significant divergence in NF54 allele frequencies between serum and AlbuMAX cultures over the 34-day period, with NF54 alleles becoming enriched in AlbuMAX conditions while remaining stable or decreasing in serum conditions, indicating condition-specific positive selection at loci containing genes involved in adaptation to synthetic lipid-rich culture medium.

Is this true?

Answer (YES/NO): NO